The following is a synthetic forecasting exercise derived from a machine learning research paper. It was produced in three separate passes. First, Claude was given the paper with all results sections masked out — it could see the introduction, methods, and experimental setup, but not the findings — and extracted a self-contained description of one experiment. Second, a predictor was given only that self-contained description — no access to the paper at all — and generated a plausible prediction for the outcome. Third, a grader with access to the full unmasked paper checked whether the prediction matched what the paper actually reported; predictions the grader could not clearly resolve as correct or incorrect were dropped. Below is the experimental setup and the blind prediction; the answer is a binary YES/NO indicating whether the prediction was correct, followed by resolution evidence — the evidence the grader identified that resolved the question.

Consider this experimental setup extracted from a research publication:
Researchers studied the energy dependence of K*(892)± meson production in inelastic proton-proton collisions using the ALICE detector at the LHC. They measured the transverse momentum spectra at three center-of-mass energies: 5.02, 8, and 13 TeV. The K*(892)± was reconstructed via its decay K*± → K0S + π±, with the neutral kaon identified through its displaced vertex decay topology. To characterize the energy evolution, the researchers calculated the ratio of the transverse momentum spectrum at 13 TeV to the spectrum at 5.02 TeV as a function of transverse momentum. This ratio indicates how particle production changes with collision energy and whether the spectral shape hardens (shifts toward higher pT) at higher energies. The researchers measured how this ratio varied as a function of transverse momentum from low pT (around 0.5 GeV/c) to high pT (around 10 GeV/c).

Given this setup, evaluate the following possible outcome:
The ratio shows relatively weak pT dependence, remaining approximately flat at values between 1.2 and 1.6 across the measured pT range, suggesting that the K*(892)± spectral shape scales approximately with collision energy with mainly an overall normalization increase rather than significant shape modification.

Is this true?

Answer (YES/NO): NO